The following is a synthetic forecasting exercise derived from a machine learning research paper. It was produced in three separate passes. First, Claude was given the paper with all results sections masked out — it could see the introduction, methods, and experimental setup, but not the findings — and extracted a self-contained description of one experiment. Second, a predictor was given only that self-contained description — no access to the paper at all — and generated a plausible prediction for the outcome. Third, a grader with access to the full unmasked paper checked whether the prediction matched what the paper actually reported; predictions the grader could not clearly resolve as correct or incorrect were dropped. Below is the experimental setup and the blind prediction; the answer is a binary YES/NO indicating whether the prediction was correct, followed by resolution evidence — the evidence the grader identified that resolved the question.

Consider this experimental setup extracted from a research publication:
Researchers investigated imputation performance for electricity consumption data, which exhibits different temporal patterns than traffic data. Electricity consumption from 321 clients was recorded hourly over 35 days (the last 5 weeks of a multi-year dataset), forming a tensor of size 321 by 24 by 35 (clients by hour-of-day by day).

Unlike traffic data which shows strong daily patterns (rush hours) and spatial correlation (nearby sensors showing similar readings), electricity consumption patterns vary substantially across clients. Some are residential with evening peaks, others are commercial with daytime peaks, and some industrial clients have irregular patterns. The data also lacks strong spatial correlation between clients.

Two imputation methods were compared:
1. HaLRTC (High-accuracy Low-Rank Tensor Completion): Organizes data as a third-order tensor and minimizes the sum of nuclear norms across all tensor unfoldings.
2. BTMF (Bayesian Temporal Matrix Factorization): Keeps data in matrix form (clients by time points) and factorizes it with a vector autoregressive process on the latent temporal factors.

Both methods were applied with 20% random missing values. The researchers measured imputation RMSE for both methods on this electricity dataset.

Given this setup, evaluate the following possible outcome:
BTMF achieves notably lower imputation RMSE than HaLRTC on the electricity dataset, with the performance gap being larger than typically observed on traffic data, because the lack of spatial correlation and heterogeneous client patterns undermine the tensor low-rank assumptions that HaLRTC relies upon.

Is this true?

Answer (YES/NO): NO